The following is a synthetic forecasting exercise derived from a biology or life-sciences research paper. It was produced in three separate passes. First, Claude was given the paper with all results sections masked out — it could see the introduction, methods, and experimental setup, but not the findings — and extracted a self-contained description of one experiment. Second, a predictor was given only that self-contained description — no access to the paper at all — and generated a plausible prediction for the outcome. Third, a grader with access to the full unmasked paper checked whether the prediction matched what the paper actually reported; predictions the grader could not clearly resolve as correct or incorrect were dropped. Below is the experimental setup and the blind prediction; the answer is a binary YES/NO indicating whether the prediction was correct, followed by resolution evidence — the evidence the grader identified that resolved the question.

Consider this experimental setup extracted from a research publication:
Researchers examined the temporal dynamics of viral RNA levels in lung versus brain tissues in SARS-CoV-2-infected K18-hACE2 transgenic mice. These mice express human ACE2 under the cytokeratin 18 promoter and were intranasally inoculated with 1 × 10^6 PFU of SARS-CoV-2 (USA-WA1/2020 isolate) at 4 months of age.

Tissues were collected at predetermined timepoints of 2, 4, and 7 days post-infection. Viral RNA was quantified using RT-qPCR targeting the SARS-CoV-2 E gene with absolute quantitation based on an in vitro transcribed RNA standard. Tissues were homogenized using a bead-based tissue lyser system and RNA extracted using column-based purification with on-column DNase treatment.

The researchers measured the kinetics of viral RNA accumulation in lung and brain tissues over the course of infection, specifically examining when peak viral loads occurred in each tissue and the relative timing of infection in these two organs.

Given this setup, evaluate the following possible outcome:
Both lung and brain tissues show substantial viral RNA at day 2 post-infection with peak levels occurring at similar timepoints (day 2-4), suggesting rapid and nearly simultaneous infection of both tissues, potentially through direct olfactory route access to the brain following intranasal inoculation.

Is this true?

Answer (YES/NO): NO